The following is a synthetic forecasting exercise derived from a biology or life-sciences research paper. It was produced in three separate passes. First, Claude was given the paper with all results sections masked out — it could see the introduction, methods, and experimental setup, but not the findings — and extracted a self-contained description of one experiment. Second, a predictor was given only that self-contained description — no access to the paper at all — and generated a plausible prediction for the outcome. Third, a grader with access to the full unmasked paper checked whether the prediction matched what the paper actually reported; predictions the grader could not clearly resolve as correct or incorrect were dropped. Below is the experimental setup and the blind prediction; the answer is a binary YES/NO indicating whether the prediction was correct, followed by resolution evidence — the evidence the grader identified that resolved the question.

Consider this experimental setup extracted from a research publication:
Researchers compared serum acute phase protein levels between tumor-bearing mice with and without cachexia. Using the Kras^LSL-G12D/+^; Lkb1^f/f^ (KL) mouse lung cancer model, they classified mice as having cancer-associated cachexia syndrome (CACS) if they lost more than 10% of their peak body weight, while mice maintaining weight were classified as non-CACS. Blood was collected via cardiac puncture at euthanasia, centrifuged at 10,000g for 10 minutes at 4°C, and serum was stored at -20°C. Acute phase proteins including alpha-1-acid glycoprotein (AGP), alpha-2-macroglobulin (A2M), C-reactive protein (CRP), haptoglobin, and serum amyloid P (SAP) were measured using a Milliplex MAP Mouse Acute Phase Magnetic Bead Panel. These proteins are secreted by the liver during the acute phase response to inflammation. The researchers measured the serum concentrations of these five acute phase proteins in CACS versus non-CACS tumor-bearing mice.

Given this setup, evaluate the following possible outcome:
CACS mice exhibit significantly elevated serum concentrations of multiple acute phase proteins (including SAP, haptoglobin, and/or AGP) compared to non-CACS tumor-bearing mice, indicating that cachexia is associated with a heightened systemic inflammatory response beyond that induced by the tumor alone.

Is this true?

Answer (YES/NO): YES